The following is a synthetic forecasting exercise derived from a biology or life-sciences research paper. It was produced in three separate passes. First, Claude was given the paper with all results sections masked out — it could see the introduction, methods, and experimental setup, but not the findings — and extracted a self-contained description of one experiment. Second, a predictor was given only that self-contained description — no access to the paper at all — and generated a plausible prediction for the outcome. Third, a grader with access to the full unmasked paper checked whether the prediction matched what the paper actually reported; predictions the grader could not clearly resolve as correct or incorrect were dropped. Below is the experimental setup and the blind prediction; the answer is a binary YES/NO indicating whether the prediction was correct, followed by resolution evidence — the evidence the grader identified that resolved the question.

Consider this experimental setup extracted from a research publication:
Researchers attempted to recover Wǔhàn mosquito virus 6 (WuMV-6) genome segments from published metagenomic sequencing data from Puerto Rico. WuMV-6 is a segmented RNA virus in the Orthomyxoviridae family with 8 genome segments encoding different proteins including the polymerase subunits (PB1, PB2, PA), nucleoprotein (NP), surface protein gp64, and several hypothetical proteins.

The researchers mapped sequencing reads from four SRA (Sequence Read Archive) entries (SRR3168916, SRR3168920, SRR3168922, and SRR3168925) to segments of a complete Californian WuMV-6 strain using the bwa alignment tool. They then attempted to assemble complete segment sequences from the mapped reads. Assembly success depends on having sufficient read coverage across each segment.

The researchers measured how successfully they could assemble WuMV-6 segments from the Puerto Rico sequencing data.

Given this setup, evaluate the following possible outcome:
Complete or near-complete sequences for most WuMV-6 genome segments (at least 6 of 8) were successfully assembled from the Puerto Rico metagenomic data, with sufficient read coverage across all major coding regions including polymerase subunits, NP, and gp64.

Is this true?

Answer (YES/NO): NO